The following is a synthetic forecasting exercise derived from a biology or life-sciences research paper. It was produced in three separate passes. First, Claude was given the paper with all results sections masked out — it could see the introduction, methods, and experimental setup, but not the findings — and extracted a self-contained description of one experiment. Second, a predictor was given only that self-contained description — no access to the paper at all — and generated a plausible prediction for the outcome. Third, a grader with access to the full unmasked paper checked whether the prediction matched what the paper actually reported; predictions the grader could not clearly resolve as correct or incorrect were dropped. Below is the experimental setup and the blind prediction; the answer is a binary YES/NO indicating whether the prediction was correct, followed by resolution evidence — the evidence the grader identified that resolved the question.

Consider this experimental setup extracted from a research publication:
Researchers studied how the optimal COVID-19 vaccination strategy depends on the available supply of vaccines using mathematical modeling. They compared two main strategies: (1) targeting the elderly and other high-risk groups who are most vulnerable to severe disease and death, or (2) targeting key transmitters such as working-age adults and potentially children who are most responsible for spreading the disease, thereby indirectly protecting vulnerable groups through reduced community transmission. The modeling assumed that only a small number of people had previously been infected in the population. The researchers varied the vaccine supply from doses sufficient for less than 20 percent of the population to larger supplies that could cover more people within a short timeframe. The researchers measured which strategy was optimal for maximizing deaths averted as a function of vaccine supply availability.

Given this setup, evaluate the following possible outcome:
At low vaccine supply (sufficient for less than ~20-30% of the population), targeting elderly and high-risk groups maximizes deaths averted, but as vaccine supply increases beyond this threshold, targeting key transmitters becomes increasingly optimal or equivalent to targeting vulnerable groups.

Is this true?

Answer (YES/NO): YES